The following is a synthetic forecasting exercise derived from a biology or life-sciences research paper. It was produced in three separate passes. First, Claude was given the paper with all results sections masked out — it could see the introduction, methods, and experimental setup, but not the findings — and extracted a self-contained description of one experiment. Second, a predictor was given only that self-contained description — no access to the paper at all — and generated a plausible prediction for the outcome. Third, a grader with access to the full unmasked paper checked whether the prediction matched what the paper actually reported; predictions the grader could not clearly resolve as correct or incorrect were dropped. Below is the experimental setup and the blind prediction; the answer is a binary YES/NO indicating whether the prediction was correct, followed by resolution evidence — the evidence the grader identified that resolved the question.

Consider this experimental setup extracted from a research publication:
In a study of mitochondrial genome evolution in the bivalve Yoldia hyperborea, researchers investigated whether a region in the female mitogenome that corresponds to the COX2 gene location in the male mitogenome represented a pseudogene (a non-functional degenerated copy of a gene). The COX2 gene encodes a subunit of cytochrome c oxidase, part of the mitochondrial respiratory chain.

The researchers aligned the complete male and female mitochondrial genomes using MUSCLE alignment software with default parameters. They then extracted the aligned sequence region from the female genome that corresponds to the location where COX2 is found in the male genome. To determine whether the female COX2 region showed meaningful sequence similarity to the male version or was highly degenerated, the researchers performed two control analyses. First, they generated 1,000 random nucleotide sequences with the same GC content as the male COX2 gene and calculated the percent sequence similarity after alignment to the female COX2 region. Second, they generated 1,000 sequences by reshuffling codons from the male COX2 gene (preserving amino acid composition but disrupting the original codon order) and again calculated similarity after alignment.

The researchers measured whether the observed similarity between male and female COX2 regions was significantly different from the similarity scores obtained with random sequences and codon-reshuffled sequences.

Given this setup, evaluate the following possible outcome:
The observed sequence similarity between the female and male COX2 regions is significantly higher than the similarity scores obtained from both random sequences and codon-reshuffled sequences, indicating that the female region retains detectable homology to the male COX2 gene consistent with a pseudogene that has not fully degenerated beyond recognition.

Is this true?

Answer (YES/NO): YES